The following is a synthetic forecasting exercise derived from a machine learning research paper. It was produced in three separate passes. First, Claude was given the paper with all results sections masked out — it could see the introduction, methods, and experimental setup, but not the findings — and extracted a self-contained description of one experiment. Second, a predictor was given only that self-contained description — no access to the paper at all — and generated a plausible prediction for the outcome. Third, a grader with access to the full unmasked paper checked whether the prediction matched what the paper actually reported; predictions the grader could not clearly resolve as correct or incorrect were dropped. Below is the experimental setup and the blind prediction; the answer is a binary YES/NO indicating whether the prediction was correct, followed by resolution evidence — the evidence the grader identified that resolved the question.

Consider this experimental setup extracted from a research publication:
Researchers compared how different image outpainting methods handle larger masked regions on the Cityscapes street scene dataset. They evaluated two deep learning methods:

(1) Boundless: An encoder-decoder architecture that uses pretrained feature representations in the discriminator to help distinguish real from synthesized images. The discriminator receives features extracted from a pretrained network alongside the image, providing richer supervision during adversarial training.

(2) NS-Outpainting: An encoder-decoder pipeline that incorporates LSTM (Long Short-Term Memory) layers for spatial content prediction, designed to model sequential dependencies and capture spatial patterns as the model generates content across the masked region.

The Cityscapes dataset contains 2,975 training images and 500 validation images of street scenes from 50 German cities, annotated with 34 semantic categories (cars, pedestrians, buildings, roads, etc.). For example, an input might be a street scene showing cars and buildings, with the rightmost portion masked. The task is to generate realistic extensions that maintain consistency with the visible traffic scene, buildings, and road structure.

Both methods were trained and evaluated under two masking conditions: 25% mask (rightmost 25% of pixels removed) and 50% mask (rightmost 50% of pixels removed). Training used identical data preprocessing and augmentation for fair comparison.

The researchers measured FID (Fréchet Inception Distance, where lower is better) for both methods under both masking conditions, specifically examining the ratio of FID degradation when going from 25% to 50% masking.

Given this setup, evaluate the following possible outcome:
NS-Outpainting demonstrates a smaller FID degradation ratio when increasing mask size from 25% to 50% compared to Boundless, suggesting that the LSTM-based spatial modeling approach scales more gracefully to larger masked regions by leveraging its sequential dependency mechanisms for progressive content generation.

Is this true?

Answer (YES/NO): NO